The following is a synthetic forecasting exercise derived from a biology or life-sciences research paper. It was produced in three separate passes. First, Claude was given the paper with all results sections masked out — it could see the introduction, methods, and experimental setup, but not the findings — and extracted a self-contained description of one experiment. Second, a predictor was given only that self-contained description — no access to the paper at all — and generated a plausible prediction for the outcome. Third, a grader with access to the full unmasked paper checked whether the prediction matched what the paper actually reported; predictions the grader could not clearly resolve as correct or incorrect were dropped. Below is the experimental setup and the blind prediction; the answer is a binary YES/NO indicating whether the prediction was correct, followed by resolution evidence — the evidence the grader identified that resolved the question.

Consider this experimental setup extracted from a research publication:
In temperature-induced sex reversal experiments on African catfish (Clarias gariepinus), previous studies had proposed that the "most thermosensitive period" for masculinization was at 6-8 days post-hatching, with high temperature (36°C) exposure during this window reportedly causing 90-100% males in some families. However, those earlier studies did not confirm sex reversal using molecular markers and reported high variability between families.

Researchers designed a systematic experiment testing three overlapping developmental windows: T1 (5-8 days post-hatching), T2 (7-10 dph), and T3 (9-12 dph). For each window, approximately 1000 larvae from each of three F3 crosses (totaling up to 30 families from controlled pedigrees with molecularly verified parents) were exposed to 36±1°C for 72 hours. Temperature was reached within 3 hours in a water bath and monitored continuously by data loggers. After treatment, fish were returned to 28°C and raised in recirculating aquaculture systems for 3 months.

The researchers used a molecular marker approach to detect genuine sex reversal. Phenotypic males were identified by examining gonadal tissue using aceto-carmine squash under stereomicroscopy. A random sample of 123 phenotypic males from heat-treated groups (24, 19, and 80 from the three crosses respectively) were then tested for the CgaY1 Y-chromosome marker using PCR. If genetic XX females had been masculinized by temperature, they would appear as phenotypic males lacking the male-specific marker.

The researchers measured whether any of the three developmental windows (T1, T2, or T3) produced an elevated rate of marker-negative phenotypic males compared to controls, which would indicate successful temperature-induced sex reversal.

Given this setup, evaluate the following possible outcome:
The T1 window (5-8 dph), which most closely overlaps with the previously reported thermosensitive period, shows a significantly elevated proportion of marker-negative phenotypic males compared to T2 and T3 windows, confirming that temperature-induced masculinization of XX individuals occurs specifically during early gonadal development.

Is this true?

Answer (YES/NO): NO